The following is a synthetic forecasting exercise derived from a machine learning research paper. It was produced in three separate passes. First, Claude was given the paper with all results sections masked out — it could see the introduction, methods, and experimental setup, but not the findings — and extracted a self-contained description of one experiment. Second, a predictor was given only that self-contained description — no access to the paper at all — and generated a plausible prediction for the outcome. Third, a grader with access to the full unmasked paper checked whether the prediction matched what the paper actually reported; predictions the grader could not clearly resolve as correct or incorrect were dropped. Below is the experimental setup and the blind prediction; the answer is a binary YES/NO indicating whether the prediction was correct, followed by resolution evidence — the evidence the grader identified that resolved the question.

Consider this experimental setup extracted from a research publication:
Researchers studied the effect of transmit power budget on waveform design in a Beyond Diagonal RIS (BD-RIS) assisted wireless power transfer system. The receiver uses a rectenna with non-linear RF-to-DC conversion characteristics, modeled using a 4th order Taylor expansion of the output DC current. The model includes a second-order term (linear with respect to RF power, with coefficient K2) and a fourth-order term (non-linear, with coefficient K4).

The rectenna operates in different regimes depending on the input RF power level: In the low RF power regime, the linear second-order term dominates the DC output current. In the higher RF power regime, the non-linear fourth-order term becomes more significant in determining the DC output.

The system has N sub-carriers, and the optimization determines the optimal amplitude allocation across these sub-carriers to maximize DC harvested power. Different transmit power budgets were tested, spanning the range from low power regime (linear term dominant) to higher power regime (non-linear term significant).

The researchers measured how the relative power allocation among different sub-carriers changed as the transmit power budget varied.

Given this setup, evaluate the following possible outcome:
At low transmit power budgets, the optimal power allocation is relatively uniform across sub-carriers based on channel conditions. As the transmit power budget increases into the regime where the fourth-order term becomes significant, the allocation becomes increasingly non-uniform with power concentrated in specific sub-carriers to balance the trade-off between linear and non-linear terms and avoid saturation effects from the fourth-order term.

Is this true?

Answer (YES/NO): NO